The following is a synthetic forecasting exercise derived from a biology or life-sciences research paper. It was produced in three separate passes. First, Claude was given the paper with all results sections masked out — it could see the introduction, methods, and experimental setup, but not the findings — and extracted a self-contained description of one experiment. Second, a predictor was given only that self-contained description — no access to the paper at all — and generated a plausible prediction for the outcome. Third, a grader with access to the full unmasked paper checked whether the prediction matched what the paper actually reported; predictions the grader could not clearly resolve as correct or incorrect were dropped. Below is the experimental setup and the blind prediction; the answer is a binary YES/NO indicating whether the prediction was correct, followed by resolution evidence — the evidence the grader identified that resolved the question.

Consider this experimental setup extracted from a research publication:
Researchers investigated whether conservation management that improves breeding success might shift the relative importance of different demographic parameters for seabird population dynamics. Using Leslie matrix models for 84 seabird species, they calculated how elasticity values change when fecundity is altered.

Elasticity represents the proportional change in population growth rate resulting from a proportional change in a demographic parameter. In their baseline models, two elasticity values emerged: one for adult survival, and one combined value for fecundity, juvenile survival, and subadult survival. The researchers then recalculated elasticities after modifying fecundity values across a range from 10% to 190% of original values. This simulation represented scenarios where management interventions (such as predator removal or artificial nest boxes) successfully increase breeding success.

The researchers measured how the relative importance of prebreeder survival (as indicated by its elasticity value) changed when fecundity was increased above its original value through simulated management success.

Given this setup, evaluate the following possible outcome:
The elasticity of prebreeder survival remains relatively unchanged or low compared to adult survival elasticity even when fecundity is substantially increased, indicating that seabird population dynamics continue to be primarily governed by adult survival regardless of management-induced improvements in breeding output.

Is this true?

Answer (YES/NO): YES